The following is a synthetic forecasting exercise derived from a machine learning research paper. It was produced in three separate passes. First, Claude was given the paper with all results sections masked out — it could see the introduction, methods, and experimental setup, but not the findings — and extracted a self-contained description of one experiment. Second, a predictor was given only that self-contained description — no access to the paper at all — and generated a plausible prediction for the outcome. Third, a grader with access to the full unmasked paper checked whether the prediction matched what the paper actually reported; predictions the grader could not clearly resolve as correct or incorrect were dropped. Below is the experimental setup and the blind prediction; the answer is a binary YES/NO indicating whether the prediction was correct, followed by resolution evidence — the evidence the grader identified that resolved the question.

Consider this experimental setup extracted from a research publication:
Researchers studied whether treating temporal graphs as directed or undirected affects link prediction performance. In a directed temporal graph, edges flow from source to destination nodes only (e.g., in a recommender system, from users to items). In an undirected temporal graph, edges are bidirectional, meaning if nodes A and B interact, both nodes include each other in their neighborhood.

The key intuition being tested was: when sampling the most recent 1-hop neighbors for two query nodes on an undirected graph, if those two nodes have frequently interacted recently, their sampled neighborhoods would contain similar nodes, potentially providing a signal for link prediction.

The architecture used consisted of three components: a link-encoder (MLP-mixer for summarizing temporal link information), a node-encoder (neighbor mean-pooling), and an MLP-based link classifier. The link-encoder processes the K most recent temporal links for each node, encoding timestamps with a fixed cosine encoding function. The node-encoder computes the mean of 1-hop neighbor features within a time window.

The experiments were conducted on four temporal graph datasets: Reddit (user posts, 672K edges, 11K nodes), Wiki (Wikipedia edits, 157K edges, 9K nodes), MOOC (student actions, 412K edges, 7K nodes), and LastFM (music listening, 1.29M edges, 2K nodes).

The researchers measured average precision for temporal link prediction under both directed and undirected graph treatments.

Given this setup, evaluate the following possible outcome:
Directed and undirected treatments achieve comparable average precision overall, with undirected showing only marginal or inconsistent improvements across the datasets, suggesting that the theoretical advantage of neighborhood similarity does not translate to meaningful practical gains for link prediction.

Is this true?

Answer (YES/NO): NO